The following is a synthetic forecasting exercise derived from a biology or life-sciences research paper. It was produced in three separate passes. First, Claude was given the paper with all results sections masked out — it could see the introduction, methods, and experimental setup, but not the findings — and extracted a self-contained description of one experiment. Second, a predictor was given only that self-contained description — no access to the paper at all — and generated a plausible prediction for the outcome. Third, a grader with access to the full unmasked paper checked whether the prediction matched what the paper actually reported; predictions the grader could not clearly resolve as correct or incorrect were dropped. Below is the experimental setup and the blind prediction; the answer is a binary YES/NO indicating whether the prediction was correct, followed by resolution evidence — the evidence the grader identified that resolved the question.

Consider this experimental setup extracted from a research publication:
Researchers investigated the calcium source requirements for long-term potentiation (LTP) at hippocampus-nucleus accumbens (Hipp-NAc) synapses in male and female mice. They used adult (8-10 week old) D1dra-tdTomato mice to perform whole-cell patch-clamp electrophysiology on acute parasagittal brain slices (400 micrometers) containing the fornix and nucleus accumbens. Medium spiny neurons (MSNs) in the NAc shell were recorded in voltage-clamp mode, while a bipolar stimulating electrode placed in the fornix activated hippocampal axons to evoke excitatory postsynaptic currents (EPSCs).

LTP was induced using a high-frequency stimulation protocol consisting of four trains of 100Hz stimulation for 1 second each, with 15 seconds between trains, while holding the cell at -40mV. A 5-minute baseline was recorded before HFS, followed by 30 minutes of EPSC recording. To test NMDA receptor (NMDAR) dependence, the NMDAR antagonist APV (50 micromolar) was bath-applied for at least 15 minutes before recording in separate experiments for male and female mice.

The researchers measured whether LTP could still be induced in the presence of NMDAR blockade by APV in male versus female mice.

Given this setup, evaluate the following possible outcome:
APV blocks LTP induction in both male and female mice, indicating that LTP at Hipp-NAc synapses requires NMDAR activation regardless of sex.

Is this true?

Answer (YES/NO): NO